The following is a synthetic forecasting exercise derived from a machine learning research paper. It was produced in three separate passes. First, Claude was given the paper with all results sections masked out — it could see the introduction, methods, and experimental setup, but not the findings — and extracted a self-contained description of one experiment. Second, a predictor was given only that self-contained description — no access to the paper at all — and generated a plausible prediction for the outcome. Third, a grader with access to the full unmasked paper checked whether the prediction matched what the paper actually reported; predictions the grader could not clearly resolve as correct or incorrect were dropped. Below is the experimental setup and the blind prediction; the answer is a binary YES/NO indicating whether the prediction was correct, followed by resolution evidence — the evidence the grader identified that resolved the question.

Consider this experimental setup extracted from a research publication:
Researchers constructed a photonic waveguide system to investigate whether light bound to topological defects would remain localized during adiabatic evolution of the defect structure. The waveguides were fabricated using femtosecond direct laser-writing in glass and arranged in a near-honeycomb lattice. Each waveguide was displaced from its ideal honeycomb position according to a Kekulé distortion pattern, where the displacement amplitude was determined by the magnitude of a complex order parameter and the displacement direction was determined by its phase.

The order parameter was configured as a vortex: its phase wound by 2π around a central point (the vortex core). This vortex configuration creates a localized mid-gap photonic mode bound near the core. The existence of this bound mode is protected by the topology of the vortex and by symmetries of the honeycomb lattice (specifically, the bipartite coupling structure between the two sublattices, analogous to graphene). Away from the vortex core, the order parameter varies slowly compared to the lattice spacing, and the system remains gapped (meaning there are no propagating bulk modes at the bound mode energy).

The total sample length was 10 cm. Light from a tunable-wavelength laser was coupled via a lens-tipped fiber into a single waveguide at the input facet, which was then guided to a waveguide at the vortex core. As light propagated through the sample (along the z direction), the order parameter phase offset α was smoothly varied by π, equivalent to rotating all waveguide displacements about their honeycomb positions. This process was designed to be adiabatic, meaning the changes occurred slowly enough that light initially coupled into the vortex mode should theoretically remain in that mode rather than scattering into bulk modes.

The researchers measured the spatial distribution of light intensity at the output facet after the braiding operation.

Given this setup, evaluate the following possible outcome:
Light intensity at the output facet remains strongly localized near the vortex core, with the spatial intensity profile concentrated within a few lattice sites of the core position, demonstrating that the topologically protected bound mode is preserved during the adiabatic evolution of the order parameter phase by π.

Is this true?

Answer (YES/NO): YES